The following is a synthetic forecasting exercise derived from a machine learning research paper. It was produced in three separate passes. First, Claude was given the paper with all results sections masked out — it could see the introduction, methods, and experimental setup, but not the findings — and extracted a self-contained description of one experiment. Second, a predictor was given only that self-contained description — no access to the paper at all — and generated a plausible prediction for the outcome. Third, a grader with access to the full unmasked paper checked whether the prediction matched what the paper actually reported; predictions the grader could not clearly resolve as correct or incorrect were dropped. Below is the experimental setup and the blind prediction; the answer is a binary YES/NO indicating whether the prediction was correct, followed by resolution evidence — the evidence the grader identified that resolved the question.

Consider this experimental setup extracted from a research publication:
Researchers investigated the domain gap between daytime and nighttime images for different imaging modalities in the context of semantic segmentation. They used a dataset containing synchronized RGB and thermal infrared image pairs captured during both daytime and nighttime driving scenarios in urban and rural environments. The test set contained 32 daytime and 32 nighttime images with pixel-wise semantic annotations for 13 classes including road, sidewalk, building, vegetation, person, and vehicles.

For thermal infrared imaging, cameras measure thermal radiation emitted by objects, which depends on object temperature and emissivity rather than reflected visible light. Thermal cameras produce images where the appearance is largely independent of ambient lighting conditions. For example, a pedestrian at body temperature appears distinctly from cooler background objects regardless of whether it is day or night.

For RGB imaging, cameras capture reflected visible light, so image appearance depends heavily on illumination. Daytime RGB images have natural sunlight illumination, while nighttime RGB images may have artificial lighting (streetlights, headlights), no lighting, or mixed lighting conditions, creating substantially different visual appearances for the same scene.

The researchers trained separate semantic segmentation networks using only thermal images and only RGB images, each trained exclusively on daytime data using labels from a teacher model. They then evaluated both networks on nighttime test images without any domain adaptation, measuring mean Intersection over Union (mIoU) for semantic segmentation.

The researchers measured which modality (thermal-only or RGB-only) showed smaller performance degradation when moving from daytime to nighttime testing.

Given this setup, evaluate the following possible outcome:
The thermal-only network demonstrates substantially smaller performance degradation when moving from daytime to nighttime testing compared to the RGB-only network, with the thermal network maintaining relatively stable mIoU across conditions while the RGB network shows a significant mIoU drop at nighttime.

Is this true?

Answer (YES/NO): YES